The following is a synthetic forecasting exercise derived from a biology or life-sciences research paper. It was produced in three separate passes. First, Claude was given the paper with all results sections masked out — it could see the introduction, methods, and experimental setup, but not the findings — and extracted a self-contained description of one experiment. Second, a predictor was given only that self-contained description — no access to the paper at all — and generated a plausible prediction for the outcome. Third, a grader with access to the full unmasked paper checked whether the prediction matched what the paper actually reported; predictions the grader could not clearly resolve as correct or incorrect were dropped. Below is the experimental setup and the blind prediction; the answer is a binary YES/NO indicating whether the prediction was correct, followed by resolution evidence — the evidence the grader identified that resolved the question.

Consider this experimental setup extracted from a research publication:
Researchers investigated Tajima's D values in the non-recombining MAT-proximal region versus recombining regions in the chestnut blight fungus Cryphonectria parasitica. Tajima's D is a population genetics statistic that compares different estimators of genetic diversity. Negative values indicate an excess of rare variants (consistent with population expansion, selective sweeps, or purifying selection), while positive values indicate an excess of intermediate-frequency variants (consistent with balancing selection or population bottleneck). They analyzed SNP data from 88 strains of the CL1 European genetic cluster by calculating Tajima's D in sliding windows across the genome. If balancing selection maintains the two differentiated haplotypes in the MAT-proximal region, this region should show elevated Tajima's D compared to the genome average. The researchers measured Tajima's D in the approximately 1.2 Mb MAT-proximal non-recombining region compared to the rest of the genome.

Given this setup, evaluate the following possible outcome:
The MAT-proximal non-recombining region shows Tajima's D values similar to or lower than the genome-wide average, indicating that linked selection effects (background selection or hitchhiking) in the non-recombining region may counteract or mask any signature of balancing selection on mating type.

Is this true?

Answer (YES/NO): NO